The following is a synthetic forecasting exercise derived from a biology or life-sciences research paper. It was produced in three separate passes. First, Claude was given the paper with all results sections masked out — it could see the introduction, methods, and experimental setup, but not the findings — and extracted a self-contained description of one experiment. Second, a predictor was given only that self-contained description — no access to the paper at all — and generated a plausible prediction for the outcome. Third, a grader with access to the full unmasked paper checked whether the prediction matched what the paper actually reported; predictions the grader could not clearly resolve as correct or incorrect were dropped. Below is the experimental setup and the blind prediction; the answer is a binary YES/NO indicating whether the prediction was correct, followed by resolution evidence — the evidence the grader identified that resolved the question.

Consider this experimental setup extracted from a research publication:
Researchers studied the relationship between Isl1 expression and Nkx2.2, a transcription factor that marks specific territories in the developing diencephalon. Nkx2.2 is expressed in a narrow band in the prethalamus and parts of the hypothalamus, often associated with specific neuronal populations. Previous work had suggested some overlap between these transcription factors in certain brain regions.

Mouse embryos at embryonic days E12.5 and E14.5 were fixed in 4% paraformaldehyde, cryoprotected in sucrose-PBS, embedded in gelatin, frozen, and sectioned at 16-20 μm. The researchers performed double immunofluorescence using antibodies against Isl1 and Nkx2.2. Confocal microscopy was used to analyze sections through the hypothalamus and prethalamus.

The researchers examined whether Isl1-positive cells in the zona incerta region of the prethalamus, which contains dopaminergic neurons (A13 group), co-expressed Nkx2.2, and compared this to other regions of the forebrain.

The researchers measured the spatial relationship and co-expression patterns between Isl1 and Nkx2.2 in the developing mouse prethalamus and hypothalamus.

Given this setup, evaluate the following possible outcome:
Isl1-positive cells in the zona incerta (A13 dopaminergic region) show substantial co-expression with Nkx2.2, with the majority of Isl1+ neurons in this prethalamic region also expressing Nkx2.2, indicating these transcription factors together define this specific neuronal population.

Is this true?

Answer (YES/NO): NO